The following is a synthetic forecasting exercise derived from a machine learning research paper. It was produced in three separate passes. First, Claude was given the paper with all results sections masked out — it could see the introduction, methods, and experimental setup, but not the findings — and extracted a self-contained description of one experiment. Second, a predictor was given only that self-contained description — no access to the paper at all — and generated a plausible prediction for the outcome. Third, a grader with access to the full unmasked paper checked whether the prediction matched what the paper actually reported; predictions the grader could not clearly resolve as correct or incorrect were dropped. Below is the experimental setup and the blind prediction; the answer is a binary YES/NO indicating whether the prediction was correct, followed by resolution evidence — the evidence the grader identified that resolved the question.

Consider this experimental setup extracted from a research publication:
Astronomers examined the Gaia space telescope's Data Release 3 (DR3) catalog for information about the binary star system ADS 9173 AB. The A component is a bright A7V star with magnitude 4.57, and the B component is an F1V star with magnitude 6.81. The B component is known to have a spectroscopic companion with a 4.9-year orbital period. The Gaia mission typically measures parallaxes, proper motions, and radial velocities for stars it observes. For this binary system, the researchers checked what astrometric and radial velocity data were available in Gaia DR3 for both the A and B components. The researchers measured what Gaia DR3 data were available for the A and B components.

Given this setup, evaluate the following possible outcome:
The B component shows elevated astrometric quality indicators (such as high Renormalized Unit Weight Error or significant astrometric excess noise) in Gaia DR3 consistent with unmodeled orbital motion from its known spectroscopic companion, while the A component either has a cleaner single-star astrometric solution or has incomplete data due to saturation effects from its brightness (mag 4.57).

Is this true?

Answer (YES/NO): NO